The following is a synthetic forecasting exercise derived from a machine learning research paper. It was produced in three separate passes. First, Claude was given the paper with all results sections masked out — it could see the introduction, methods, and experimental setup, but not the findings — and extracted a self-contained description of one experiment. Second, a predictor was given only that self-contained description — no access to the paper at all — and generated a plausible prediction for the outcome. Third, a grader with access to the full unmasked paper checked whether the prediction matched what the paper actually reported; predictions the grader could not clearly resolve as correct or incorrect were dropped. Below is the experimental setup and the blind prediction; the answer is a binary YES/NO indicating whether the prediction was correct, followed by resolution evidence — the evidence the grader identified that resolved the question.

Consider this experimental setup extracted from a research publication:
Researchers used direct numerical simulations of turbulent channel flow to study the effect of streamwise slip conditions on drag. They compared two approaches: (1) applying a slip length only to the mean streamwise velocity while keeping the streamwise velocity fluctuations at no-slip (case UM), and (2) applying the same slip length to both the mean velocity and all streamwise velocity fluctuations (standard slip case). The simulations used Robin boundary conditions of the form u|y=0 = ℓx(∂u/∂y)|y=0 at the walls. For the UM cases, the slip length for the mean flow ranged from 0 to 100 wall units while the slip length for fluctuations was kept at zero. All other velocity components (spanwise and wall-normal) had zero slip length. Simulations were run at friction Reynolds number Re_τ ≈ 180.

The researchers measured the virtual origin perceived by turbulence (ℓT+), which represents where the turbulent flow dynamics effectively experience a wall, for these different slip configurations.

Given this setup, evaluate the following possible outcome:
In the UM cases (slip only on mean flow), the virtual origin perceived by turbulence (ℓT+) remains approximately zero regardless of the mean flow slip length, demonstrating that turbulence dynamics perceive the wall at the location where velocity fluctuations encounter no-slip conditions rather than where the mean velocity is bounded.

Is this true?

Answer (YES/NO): YES